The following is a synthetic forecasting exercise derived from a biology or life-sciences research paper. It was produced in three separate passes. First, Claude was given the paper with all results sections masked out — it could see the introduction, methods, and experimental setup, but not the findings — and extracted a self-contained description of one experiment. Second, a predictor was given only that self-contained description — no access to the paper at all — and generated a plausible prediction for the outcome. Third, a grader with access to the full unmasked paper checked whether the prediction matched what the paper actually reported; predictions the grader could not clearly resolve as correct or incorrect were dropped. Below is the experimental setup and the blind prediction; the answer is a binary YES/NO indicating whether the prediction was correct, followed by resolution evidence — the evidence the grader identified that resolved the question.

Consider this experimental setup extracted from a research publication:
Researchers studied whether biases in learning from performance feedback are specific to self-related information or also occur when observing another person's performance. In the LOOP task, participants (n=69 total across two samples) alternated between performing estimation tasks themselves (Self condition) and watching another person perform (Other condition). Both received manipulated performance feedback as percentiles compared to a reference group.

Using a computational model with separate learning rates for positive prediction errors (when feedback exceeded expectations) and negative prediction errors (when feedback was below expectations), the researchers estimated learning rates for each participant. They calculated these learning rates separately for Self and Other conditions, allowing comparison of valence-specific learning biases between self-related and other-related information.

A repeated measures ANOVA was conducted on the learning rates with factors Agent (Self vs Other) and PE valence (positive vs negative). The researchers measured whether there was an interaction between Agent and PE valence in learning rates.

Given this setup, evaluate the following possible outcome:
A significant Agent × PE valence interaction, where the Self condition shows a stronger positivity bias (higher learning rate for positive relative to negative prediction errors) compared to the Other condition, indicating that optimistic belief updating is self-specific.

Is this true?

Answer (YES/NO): NO